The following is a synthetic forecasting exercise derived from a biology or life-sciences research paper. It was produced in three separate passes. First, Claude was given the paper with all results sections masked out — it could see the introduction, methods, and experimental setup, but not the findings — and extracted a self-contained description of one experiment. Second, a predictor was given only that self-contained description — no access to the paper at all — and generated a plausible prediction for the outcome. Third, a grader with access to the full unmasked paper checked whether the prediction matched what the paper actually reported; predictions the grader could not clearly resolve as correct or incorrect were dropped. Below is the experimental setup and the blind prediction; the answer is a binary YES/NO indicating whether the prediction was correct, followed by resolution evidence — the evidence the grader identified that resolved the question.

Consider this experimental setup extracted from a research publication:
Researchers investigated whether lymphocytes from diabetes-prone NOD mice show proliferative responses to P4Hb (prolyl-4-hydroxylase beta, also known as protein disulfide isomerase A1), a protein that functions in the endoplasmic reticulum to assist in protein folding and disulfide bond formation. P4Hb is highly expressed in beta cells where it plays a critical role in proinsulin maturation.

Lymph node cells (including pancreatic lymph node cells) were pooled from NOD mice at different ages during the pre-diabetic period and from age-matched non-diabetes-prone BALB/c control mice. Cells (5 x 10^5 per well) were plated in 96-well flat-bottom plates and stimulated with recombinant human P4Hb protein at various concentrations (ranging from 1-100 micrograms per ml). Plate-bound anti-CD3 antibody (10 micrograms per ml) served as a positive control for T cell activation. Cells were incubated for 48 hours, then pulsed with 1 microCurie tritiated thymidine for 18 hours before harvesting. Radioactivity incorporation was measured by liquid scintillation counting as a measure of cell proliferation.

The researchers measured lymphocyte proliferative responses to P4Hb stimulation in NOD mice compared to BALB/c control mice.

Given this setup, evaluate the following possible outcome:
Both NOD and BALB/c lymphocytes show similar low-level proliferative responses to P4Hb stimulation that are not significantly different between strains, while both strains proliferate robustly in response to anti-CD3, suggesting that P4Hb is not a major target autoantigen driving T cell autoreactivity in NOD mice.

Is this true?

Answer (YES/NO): NO